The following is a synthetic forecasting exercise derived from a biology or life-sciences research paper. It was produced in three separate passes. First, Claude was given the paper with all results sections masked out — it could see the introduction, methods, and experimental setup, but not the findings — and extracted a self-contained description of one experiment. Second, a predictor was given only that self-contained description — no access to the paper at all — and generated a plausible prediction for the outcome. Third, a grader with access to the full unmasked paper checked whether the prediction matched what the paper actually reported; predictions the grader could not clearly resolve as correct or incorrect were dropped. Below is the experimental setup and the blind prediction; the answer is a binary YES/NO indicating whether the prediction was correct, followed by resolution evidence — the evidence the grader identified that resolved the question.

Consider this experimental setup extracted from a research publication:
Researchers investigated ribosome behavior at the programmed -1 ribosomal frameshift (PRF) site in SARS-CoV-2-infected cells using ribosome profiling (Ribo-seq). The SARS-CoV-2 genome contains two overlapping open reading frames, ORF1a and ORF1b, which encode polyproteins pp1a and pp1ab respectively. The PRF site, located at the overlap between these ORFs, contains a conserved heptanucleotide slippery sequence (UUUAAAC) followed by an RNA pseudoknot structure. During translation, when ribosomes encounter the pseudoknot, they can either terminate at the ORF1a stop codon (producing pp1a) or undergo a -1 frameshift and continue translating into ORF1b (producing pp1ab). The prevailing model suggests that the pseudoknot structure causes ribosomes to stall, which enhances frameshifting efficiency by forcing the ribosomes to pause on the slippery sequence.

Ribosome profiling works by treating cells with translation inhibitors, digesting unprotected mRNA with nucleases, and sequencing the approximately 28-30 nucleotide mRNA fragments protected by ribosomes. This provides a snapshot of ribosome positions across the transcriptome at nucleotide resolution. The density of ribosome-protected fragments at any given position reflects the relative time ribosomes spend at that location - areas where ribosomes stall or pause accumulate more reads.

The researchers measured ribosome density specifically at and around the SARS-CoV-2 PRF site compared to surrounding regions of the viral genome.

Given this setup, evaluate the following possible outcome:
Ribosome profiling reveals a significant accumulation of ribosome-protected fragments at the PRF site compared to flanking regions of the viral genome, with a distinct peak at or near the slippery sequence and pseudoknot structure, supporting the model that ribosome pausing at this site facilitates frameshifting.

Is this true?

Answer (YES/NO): NO